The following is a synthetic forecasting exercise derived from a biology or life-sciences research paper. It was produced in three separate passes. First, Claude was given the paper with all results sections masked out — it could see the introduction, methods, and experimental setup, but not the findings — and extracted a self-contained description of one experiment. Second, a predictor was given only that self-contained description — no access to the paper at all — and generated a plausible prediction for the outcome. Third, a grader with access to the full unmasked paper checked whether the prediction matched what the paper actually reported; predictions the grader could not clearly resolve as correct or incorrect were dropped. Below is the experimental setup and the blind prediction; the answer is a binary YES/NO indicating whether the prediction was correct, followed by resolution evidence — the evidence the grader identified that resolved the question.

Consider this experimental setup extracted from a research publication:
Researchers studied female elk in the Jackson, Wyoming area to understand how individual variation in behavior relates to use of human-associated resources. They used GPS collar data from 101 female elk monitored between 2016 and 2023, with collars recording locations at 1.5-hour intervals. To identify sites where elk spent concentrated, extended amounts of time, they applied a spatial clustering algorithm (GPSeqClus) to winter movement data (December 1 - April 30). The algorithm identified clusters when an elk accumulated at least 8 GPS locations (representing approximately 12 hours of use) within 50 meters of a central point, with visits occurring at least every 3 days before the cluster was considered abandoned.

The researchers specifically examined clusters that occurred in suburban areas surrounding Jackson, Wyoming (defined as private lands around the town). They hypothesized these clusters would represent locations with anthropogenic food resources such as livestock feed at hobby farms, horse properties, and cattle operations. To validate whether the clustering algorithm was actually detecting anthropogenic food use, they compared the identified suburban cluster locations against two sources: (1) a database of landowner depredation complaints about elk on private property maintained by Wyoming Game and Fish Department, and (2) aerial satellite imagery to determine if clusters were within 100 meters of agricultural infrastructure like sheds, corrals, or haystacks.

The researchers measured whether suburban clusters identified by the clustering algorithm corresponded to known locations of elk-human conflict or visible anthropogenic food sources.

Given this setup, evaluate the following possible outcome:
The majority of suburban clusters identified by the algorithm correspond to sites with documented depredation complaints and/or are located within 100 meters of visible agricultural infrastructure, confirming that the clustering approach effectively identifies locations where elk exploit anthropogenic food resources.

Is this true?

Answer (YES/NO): YES